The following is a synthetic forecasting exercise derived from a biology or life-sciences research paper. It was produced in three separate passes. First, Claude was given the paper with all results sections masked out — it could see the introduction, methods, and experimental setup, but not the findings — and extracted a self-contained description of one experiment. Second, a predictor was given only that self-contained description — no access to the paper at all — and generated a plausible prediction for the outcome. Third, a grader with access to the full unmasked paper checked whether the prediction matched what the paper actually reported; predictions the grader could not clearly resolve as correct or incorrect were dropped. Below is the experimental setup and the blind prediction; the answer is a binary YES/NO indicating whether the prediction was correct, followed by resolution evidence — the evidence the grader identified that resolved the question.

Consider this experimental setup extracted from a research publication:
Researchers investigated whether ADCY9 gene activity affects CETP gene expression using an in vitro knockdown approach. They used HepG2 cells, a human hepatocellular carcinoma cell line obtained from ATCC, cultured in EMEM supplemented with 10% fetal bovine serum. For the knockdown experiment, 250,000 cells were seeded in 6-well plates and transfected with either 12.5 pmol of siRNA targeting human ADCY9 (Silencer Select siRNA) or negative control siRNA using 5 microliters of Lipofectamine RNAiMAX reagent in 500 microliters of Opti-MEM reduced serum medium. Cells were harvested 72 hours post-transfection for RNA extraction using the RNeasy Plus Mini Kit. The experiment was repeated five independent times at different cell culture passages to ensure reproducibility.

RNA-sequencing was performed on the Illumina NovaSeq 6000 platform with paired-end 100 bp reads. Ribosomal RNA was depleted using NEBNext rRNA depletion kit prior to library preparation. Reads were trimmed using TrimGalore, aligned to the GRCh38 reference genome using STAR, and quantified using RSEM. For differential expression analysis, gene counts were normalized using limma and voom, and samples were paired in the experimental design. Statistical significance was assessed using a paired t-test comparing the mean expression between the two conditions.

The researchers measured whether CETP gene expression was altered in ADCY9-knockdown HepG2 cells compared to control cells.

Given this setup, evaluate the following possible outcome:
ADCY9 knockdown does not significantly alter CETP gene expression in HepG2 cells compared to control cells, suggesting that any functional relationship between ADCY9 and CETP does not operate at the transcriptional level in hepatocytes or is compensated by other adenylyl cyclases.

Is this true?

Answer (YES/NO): NO